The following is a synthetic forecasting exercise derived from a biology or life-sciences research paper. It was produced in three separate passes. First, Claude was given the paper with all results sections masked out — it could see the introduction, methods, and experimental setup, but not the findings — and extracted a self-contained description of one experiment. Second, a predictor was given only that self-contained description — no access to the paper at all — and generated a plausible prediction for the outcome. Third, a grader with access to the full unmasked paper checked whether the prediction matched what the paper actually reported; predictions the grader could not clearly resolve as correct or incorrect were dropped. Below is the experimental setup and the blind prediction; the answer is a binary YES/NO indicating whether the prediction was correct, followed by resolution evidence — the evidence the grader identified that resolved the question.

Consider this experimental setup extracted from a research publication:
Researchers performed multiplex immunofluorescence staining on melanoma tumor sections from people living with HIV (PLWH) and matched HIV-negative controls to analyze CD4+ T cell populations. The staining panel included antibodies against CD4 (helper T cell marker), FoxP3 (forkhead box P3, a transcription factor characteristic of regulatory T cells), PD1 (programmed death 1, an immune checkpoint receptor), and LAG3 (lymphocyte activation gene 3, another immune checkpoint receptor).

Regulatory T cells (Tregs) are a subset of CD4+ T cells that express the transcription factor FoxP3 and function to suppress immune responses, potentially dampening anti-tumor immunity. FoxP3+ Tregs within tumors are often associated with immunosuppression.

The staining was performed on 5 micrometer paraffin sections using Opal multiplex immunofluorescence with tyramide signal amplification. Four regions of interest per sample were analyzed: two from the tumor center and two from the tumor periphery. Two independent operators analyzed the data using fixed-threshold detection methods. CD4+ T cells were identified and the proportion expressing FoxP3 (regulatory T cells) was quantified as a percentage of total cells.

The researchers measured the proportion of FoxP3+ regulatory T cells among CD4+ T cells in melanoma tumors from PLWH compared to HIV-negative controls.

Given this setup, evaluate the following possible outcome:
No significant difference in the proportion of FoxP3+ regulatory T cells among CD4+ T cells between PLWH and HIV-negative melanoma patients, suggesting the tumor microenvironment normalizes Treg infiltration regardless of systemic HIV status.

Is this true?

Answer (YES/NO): YES